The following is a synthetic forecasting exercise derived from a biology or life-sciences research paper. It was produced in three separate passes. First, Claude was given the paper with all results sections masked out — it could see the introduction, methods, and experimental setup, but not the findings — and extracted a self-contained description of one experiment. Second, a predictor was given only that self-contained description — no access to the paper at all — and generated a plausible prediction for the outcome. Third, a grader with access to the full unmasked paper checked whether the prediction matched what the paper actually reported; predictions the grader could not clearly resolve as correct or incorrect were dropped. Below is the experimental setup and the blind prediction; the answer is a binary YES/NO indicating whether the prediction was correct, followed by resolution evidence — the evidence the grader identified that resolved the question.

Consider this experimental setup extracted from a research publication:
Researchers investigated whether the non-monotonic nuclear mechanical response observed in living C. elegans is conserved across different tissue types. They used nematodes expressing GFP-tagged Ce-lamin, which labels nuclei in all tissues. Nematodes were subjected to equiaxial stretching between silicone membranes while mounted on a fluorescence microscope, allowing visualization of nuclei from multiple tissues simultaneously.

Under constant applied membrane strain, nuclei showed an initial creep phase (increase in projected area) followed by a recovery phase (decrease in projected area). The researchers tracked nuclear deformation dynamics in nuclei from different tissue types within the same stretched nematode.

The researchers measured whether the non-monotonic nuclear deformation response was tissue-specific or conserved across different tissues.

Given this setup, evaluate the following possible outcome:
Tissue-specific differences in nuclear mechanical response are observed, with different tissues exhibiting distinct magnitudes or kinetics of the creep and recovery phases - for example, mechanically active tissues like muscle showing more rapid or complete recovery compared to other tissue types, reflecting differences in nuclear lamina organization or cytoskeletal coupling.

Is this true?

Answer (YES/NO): YES